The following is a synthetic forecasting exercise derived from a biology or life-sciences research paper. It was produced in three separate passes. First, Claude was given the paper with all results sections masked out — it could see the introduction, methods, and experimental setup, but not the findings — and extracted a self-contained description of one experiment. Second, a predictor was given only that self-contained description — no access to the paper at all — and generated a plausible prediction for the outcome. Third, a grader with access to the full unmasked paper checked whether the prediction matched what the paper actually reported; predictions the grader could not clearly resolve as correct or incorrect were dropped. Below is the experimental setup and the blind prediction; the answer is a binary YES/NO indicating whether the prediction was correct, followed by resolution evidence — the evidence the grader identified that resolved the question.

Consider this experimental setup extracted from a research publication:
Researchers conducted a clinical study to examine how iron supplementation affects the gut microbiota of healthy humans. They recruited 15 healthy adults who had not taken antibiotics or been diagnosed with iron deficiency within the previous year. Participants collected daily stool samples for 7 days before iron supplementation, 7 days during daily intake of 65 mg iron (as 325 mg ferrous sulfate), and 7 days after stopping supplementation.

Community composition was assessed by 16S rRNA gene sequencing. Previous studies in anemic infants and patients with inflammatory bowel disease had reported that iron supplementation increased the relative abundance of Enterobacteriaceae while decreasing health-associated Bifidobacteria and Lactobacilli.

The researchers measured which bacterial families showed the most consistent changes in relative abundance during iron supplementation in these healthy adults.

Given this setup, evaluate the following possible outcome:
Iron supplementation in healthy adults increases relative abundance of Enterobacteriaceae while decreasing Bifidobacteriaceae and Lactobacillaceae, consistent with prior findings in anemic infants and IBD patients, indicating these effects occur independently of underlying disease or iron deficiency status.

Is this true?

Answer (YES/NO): NO